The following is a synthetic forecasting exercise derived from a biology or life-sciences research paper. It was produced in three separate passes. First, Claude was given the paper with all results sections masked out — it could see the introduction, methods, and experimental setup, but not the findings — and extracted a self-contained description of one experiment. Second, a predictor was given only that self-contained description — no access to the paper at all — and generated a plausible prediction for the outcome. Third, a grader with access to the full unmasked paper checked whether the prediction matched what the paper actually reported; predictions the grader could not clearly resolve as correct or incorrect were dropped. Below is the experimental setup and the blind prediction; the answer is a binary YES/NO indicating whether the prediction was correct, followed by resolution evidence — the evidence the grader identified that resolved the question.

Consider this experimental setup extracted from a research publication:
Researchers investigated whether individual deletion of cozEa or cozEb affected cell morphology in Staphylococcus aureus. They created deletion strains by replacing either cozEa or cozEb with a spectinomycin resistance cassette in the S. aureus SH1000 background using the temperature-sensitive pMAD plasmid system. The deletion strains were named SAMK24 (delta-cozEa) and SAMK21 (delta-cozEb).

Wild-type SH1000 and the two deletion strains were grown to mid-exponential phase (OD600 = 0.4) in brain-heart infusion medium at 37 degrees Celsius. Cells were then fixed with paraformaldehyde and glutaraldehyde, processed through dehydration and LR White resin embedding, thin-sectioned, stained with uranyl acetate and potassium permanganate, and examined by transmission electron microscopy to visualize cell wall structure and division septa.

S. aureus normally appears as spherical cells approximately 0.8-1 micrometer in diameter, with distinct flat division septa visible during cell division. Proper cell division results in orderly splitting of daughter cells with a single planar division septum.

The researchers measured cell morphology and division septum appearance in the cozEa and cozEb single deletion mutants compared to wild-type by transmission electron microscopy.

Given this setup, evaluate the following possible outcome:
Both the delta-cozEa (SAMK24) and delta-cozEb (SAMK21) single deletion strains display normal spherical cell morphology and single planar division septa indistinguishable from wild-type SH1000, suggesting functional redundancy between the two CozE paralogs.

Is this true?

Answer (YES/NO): NO